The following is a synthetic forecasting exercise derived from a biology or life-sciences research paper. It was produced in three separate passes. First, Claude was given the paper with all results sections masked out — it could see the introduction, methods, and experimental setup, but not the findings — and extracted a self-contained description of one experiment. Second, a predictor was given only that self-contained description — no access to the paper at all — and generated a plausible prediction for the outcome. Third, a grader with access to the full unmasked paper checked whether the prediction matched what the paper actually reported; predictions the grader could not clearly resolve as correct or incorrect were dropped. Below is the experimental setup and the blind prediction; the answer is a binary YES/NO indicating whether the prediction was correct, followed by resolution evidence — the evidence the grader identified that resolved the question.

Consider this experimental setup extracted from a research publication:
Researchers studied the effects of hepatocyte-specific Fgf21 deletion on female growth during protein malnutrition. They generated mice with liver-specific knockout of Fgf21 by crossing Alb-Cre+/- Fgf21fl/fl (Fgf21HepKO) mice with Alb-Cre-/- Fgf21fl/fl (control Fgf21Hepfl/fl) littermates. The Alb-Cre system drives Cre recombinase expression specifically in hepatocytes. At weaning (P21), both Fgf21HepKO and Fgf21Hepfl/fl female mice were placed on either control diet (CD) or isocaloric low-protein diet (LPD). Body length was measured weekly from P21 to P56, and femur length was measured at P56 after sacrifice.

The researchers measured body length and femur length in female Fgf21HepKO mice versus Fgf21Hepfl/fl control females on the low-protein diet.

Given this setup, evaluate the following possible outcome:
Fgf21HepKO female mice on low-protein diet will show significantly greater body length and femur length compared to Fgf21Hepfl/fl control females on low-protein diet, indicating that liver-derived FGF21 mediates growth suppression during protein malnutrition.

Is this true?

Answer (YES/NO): YES